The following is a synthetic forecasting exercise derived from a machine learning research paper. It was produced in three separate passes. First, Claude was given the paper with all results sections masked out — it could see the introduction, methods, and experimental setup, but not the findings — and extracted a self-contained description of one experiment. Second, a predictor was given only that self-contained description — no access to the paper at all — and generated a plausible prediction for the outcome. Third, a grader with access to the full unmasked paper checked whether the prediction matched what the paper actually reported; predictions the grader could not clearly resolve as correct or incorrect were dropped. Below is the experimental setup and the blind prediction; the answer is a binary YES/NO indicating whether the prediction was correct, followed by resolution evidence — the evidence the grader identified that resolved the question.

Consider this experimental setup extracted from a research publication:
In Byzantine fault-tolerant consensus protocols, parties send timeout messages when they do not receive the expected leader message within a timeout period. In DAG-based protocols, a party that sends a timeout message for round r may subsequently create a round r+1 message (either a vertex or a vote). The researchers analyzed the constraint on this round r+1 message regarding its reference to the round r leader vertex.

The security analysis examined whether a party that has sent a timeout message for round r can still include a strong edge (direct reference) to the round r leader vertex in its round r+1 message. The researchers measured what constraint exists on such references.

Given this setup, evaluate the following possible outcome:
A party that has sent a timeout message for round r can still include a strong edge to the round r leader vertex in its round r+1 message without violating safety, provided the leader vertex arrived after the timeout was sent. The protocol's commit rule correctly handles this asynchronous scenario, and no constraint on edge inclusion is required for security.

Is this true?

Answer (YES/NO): NO